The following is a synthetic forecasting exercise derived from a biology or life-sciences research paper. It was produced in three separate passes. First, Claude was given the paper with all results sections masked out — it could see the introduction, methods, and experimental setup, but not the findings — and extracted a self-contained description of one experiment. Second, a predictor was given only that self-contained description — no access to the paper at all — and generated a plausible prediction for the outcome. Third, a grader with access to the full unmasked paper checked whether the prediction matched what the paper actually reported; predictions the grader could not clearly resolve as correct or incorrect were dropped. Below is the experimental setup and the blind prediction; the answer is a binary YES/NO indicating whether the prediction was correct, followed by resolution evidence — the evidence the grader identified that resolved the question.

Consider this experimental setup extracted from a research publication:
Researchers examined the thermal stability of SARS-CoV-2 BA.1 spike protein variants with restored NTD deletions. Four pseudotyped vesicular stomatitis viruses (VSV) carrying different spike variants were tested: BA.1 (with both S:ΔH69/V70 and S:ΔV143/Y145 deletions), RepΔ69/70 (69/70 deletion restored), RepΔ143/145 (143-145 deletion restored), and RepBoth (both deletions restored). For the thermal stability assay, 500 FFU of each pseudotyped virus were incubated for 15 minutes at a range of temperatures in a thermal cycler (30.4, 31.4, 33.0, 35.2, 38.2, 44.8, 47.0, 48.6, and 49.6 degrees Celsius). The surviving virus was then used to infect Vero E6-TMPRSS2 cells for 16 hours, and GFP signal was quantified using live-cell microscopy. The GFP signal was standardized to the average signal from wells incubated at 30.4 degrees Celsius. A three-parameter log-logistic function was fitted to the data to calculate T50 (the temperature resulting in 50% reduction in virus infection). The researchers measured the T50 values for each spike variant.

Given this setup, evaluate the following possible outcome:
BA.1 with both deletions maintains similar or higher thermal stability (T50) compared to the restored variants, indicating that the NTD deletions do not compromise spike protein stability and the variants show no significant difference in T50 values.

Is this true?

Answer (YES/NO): YES